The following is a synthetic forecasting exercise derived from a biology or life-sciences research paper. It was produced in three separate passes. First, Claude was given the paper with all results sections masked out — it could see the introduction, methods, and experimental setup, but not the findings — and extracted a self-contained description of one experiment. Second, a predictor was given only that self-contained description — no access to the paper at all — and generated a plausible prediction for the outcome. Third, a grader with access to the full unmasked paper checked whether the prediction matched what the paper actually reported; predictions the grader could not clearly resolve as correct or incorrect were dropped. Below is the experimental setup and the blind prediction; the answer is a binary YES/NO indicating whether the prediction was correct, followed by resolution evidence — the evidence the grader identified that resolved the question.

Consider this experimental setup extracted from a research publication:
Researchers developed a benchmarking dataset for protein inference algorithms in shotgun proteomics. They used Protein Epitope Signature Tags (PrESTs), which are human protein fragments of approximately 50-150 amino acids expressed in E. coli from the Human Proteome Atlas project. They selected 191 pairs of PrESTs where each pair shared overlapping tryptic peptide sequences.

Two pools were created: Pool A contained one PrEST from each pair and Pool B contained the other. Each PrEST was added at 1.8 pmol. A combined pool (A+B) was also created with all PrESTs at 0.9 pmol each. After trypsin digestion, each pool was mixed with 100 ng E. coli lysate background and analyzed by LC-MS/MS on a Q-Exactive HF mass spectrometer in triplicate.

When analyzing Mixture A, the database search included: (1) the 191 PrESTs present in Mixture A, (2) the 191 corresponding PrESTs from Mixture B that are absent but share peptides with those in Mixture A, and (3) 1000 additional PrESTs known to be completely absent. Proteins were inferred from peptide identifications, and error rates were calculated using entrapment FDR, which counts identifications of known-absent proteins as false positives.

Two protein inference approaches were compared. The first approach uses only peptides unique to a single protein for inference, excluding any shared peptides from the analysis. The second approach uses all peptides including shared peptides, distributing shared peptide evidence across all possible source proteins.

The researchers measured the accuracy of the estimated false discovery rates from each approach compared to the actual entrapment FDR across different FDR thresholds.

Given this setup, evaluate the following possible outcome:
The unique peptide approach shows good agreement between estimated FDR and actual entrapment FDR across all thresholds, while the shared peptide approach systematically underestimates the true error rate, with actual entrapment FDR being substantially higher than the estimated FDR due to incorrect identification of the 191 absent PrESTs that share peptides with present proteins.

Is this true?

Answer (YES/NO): YES